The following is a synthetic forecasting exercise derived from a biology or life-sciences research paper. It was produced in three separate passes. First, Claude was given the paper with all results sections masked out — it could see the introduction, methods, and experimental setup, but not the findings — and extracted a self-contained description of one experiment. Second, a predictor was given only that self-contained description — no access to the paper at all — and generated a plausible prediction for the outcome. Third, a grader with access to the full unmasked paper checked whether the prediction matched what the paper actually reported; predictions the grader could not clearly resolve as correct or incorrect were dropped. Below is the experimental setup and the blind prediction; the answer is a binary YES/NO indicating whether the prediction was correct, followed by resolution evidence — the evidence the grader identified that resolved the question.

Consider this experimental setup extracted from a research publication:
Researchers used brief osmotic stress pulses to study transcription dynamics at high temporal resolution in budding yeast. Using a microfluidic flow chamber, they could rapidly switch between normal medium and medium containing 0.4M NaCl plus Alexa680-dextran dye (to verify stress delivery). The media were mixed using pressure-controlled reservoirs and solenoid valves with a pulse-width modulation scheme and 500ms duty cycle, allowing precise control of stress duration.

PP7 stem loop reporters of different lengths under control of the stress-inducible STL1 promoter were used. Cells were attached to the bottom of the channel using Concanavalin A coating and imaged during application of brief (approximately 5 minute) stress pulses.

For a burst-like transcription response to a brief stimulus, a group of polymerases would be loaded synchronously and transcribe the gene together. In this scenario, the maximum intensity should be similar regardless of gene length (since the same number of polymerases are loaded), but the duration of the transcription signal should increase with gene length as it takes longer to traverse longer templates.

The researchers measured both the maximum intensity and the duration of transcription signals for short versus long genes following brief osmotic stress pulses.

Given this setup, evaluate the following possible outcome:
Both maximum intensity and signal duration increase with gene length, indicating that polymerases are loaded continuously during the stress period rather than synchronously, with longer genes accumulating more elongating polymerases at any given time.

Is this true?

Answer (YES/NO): NO